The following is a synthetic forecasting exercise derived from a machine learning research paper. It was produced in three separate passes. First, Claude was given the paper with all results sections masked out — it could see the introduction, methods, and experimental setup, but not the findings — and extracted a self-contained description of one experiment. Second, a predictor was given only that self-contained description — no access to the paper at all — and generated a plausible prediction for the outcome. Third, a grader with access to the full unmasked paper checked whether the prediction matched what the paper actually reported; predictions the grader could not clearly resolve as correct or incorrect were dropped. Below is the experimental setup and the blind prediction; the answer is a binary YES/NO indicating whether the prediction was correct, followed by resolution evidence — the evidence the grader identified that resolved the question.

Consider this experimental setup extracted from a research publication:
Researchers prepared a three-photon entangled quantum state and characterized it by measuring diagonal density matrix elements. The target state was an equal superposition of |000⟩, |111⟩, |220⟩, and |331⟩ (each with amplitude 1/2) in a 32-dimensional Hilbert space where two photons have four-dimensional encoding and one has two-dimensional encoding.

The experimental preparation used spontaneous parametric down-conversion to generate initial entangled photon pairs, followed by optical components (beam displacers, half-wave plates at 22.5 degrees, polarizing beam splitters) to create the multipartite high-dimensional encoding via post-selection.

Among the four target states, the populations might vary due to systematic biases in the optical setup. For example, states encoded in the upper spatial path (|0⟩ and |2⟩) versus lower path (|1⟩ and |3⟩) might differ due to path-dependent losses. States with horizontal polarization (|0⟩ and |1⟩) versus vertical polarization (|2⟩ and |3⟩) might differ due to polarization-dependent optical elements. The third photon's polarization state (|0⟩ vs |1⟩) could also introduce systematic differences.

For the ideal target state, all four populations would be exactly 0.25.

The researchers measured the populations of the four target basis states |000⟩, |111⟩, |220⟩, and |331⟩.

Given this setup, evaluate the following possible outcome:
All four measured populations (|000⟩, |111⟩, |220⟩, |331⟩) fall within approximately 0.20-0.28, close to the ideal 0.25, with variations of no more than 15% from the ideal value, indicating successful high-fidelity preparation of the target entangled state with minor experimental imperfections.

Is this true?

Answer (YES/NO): YES